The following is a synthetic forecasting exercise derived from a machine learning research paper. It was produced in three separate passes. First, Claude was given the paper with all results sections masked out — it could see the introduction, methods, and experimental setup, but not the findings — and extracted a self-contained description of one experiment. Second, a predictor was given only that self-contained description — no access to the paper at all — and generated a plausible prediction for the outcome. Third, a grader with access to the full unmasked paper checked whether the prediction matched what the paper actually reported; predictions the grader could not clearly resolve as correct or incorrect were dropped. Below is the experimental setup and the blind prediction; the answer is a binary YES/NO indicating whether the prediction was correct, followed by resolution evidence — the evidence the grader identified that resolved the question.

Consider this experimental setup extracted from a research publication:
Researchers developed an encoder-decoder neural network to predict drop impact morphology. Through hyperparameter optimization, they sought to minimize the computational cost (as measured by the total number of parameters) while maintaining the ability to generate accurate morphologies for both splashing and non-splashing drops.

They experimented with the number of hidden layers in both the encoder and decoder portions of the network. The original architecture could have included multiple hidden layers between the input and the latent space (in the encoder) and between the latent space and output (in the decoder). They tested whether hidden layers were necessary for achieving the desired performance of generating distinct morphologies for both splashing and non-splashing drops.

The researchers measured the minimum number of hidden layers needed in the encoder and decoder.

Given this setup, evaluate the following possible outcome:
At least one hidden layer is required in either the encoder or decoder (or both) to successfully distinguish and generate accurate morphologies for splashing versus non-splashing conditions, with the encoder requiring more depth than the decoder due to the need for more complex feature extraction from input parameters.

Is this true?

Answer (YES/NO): NO